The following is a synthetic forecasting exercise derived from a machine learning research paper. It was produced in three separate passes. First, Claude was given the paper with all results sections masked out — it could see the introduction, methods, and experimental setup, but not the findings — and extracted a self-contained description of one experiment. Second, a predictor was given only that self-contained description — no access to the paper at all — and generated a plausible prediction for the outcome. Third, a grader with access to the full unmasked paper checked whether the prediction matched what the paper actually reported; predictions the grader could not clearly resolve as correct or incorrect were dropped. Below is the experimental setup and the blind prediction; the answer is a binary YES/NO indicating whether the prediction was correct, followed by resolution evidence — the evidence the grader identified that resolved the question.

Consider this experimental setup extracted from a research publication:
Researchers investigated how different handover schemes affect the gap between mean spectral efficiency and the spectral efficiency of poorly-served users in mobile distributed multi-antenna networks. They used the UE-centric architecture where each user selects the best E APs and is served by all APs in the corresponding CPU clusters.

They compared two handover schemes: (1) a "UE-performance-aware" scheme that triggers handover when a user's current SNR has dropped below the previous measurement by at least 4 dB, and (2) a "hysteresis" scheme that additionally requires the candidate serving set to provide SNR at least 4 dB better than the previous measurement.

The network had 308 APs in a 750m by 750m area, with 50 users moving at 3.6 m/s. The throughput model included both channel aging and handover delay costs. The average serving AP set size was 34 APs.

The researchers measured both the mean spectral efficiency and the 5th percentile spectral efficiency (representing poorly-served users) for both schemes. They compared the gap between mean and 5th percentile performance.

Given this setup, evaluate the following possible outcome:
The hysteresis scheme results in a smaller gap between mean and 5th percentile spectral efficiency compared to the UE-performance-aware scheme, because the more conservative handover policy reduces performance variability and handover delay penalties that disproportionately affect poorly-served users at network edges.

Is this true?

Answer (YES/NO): NO